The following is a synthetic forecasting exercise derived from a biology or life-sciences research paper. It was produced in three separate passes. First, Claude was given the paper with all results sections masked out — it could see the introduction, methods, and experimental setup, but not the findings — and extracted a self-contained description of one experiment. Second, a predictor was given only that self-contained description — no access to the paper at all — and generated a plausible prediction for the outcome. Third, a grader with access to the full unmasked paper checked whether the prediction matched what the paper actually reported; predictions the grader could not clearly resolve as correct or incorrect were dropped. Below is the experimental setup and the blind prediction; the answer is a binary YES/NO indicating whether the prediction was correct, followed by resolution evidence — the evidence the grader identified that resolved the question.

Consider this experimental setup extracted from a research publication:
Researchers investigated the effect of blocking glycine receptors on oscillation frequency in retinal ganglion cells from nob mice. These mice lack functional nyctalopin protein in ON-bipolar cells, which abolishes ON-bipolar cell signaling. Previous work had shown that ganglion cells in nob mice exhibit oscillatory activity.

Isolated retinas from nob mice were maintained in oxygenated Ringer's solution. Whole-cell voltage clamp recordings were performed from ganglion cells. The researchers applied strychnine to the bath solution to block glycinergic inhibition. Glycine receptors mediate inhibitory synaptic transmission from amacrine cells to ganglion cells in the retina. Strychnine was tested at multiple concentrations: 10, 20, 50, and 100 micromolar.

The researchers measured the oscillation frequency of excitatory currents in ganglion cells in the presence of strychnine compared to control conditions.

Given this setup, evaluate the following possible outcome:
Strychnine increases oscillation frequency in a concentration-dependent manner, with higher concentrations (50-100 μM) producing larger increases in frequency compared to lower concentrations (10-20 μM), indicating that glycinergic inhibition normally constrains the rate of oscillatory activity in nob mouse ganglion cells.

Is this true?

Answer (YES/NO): NO